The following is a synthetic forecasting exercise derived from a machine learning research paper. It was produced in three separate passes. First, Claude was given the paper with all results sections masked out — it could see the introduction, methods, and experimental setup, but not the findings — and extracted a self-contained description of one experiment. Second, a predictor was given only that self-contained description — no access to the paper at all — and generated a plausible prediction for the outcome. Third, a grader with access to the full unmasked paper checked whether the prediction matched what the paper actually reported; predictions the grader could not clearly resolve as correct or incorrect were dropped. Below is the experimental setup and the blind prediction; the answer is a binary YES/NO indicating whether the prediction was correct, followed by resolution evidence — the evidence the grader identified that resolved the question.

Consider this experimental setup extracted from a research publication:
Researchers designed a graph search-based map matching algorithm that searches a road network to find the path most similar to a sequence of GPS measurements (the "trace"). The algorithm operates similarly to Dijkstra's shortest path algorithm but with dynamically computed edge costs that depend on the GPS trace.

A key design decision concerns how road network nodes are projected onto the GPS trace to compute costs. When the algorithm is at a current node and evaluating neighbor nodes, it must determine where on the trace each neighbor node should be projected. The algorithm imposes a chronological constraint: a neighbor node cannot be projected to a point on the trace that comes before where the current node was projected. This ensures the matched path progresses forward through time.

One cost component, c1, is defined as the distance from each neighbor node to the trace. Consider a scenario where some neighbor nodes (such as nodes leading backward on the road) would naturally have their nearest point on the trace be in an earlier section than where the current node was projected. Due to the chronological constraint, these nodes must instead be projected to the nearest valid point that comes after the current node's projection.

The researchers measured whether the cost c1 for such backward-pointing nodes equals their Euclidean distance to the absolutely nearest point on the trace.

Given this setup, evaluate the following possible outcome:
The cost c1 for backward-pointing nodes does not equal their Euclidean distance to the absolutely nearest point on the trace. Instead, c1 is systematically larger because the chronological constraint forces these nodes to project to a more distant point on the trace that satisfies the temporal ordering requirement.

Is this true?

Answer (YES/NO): YES